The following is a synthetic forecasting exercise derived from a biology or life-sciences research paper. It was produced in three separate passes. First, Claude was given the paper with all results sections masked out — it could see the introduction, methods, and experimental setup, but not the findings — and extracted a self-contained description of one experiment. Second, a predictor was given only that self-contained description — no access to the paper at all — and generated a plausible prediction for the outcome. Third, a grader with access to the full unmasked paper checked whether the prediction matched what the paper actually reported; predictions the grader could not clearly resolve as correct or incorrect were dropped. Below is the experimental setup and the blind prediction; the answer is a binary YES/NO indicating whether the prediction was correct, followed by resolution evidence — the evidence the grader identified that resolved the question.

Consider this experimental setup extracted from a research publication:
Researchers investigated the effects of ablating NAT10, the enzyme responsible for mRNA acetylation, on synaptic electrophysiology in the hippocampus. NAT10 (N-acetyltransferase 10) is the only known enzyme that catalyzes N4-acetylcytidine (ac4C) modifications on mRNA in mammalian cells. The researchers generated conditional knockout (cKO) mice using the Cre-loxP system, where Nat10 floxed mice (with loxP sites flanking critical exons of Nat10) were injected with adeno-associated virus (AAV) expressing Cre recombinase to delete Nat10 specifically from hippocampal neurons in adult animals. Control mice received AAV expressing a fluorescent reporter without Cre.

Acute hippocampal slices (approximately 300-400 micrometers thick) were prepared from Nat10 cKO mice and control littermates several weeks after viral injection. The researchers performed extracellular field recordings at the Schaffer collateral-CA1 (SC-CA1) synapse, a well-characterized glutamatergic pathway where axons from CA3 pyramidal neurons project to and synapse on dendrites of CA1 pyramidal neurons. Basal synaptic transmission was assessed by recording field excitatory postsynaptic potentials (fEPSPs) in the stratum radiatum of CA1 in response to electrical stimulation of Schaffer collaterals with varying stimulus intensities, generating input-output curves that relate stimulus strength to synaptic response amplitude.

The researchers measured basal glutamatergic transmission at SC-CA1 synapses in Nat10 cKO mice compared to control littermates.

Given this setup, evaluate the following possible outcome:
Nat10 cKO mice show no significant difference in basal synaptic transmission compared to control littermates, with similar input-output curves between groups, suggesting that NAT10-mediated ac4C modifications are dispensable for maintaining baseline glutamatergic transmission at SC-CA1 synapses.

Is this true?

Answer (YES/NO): YES